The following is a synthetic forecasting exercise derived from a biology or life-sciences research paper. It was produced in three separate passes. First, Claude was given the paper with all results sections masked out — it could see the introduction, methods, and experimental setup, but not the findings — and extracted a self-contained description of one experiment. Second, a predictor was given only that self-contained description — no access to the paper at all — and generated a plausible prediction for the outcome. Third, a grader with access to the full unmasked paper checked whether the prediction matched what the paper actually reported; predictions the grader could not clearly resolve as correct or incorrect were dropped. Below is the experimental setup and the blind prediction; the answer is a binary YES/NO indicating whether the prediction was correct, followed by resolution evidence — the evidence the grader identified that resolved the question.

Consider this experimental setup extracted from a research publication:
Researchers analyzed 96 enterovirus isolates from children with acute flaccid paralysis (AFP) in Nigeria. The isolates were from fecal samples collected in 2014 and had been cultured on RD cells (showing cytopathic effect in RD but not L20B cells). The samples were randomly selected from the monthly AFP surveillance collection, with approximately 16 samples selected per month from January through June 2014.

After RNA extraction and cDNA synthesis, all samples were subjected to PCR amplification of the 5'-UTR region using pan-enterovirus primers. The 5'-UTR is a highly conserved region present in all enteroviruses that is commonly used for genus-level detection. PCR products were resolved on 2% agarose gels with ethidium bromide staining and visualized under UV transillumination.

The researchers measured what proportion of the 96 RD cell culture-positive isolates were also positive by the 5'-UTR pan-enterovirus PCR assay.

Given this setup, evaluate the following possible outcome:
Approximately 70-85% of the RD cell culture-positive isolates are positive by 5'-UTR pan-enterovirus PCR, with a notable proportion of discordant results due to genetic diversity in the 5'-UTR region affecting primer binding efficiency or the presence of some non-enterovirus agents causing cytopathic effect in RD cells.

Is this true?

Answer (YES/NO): NO